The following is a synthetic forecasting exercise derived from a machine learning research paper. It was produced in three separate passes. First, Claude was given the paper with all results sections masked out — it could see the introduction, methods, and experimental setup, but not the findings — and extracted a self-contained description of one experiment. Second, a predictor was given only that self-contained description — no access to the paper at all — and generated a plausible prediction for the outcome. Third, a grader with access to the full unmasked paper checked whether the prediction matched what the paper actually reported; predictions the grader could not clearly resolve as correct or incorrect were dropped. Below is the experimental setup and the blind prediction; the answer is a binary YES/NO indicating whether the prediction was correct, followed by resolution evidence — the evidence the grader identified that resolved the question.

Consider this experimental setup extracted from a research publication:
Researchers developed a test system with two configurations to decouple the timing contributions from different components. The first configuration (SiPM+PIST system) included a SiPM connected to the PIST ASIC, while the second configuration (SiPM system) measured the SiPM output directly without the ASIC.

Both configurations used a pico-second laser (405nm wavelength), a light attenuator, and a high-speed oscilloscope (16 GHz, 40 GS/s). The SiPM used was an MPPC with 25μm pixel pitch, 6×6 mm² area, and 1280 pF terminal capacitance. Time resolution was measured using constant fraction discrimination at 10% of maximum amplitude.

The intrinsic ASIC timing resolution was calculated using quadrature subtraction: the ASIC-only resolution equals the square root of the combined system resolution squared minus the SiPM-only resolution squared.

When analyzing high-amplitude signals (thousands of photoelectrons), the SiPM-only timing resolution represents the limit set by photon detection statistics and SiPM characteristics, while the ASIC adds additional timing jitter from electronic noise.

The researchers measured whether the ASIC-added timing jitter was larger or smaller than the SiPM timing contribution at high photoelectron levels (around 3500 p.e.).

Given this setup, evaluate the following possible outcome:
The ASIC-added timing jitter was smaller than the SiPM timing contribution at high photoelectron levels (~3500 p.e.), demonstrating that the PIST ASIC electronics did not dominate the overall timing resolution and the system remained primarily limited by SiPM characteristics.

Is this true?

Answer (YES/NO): YES